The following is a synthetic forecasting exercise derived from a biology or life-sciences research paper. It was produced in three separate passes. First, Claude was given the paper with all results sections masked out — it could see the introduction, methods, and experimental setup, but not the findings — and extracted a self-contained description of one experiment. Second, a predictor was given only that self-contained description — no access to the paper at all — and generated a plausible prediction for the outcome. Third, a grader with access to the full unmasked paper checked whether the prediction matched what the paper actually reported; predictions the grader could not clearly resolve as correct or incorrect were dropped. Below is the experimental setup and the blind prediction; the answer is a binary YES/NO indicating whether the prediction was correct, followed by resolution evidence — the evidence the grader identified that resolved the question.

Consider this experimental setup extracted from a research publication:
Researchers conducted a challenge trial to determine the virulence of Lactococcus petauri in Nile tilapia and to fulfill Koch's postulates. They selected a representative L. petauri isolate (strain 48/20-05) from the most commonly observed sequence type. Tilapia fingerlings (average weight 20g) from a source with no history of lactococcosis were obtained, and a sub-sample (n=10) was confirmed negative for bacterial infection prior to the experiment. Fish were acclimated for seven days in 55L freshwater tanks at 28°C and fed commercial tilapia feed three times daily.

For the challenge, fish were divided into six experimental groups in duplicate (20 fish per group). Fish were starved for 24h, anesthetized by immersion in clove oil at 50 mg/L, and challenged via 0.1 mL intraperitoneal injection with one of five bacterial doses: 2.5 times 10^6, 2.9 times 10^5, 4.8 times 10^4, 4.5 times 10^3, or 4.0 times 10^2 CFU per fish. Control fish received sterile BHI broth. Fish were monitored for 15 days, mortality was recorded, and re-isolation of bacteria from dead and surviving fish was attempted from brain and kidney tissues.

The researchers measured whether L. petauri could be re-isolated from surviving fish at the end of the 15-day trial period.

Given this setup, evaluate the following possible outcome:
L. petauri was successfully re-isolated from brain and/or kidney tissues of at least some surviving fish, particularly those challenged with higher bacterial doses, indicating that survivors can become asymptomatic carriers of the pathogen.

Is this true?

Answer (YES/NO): NO